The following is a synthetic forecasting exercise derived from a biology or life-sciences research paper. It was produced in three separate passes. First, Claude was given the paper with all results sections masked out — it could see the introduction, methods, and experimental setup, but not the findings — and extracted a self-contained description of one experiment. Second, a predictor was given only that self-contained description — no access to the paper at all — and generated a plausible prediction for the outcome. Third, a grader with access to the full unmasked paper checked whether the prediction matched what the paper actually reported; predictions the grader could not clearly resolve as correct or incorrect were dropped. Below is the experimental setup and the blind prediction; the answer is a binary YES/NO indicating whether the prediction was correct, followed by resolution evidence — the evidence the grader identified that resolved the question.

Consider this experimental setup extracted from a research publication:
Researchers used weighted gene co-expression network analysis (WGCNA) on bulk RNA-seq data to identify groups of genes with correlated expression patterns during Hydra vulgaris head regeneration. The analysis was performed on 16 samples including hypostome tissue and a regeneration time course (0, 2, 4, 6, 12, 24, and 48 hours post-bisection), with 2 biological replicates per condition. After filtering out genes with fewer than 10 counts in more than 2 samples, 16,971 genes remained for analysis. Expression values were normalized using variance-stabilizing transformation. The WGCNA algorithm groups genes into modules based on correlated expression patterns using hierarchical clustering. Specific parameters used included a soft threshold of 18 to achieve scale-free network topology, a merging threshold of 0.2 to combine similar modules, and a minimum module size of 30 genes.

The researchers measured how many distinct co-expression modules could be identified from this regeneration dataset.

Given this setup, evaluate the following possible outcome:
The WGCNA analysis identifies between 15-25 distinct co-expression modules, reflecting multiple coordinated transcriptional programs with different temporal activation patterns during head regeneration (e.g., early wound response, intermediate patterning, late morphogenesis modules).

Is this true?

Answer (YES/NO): NO